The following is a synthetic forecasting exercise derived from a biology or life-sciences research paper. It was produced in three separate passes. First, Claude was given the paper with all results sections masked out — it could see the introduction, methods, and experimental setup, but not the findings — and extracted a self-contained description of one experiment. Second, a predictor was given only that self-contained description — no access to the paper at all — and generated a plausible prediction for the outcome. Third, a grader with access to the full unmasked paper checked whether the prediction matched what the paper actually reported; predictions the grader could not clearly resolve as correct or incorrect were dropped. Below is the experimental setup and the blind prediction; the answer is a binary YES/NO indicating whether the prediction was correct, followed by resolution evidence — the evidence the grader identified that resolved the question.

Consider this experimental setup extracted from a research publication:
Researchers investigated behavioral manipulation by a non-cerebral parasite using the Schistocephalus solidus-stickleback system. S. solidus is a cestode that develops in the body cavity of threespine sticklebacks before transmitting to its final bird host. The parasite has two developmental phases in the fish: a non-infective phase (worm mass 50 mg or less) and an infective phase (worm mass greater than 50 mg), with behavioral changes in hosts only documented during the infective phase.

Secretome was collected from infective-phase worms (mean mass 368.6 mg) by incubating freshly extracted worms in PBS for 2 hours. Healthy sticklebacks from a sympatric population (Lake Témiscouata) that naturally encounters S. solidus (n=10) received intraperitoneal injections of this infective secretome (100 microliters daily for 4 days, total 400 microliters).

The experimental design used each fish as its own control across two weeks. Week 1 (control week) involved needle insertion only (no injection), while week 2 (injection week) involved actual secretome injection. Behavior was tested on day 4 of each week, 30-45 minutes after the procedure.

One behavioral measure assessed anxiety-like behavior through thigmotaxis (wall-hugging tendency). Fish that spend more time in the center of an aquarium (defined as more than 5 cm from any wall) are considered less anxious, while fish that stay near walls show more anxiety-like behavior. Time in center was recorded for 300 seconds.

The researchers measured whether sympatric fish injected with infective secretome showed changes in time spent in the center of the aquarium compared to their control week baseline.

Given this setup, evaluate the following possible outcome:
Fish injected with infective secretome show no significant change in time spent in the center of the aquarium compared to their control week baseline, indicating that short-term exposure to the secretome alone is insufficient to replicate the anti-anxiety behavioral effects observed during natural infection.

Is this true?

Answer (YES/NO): YES